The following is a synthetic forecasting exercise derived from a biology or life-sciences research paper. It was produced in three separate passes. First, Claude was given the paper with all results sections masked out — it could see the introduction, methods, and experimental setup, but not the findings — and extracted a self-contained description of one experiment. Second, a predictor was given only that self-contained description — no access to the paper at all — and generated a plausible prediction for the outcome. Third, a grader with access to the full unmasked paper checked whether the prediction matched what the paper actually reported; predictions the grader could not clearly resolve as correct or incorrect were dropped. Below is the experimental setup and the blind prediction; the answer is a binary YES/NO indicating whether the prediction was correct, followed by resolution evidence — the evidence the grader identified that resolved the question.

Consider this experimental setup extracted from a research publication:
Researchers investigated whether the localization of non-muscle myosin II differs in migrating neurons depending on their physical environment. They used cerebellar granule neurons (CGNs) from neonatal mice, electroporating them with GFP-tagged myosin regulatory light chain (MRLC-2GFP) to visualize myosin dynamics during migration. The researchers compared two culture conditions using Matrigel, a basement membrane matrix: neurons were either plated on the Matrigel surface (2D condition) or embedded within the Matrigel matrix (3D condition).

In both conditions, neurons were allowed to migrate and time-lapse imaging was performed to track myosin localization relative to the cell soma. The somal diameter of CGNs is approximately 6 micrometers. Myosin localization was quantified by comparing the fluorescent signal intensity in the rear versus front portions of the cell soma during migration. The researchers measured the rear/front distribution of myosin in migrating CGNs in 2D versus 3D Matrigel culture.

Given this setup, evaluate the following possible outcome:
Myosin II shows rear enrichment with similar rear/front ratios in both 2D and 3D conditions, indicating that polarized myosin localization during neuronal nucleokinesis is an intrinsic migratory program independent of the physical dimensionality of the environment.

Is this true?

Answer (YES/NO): NO